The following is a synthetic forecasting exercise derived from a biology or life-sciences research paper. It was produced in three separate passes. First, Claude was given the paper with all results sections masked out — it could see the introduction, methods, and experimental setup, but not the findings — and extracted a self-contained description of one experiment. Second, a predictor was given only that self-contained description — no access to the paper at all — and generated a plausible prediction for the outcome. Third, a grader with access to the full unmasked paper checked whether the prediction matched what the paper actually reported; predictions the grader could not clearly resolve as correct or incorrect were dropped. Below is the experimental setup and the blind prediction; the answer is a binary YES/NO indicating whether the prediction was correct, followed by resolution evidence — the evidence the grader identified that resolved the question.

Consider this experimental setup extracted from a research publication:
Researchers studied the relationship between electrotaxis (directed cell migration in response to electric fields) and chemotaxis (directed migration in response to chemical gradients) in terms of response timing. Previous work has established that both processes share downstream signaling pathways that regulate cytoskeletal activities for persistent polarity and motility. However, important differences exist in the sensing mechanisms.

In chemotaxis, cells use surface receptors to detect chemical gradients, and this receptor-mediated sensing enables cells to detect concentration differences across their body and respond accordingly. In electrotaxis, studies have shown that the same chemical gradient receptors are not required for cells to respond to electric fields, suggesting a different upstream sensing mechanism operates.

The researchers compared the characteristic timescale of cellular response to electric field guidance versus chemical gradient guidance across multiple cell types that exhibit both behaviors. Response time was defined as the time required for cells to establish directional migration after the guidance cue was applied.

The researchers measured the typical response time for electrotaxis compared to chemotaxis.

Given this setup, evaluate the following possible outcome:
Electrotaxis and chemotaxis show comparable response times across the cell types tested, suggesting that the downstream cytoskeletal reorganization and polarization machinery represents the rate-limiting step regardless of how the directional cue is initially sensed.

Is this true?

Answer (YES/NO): NO